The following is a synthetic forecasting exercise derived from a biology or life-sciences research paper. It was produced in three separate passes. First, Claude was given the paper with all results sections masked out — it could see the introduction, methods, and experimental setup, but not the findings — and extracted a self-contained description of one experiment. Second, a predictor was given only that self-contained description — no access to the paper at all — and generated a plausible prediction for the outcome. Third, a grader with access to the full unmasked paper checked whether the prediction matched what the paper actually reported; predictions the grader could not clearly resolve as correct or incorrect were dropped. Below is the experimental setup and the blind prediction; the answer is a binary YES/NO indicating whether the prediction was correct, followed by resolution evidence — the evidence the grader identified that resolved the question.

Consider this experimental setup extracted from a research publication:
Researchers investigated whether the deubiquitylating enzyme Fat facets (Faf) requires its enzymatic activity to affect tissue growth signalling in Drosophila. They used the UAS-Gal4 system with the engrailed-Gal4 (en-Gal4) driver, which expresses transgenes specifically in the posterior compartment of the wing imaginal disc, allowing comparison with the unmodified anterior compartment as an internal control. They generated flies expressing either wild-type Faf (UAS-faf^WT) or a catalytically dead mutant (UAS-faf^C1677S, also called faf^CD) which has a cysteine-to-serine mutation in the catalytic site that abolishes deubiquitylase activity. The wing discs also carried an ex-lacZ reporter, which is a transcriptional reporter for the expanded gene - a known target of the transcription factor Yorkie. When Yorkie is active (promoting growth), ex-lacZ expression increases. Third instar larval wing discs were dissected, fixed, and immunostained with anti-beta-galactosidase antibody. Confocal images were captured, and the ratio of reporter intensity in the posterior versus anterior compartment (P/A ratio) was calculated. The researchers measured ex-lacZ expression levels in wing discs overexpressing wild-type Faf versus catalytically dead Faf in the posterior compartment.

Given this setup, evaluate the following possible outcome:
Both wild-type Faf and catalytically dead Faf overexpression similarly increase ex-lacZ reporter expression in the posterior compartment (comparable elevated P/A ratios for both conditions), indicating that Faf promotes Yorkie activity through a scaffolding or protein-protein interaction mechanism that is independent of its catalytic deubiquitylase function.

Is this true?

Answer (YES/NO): NO